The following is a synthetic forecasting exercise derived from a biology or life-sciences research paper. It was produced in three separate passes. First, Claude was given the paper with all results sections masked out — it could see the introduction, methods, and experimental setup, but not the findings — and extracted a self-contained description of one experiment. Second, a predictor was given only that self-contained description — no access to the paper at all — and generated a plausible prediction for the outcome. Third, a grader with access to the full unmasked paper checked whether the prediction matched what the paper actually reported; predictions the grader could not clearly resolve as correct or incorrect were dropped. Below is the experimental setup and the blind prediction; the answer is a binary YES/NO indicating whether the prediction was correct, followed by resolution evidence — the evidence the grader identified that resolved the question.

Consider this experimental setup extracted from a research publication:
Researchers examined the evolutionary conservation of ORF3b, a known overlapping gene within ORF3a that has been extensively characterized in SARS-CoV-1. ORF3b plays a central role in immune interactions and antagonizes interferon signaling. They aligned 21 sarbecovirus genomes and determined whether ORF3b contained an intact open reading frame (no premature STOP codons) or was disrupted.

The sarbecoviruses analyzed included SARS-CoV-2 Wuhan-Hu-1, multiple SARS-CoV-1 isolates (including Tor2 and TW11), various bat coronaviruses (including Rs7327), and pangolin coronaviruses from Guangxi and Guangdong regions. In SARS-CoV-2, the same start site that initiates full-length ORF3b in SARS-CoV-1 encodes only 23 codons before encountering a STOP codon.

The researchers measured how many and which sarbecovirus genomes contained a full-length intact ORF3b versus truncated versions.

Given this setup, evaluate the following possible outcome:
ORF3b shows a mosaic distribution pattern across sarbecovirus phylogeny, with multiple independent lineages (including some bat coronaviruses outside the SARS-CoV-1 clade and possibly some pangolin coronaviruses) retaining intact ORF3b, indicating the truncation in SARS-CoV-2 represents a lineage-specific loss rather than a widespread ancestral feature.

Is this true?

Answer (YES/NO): NO